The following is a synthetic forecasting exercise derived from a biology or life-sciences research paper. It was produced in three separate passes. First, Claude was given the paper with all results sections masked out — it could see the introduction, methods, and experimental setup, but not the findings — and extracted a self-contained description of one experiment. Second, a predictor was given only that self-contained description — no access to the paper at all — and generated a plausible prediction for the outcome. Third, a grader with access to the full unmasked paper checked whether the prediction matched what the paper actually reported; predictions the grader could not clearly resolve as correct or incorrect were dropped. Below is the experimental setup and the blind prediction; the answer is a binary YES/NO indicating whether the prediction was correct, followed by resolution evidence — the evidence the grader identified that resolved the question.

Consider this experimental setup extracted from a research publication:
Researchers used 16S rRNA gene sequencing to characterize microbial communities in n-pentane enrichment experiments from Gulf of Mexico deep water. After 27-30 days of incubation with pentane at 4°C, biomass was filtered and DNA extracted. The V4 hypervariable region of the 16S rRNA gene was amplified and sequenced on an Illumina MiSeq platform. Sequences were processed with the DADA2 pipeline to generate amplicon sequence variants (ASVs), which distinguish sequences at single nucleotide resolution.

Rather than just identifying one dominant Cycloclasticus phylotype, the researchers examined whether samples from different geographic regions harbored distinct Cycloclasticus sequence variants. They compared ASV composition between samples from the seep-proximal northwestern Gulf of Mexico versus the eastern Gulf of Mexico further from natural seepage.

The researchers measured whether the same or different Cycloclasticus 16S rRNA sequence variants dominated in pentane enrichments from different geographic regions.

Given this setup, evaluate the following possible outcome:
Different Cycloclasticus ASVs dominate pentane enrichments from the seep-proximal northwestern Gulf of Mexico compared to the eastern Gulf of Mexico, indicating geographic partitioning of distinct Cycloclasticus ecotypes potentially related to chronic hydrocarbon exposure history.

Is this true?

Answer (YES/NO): YES